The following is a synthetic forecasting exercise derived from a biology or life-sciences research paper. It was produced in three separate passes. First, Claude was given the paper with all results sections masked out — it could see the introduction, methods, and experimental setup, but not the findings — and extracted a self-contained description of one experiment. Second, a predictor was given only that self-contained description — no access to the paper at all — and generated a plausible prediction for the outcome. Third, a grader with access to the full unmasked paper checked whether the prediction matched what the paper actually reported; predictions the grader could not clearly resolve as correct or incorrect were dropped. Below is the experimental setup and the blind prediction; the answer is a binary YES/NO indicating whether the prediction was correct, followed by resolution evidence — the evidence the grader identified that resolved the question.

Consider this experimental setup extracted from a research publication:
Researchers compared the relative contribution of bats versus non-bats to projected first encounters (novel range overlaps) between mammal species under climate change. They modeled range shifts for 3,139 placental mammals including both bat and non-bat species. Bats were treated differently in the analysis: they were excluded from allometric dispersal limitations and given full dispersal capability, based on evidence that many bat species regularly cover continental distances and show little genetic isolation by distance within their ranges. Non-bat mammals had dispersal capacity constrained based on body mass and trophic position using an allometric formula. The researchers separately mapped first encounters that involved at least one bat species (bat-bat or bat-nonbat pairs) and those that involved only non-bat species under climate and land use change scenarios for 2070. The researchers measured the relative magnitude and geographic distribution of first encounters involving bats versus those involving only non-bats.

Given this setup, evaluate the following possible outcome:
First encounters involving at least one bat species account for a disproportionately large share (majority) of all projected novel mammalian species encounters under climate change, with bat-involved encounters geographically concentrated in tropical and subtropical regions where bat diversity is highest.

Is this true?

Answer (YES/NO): YES